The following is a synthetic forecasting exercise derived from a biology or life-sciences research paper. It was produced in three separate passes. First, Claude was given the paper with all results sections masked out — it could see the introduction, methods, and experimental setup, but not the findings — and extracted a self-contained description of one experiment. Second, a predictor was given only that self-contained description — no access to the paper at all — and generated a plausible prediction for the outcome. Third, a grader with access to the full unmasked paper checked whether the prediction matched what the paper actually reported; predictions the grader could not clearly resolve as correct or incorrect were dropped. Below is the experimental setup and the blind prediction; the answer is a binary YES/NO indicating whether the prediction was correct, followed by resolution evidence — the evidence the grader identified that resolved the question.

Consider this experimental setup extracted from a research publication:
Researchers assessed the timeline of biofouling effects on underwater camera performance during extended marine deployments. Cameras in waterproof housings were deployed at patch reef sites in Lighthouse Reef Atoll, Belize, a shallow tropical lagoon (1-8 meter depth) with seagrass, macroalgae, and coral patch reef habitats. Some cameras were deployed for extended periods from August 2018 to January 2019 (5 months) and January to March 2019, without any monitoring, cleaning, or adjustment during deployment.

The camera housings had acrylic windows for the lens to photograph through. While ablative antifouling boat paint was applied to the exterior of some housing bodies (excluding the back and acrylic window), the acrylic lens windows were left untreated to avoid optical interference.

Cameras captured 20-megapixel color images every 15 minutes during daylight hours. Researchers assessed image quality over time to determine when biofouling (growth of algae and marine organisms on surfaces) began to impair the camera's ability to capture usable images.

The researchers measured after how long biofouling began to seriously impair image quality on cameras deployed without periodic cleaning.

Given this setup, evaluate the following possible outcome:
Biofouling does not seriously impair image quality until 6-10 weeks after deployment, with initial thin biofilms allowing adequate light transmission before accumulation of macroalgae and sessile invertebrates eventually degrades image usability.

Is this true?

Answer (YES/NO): NO